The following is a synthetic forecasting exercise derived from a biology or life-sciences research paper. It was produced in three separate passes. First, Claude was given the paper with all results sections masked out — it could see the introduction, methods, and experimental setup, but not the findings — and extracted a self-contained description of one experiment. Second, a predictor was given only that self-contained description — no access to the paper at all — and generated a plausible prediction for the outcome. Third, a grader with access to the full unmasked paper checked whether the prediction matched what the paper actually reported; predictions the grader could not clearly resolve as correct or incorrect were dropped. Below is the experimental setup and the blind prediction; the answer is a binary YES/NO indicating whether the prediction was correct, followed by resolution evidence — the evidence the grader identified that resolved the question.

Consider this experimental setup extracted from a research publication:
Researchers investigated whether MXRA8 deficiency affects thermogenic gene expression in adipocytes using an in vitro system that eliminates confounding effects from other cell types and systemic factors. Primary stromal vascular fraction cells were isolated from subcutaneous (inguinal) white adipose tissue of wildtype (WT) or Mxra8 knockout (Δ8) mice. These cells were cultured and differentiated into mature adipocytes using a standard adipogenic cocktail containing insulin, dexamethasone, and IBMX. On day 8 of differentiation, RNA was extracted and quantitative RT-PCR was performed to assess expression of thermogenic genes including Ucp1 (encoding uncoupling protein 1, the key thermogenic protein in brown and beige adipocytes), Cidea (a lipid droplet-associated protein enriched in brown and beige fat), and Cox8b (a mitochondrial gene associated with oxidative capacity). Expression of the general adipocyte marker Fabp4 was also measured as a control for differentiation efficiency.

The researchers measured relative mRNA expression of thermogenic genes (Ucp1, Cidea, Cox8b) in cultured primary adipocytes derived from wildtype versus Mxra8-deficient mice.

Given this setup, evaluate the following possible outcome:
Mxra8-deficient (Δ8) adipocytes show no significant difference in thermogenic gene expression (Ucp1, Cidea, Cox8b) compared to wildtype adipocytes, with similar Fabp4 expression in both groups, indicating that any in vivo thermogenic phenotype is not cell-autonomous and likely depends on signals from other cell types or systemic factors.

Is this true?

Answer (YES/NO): NO